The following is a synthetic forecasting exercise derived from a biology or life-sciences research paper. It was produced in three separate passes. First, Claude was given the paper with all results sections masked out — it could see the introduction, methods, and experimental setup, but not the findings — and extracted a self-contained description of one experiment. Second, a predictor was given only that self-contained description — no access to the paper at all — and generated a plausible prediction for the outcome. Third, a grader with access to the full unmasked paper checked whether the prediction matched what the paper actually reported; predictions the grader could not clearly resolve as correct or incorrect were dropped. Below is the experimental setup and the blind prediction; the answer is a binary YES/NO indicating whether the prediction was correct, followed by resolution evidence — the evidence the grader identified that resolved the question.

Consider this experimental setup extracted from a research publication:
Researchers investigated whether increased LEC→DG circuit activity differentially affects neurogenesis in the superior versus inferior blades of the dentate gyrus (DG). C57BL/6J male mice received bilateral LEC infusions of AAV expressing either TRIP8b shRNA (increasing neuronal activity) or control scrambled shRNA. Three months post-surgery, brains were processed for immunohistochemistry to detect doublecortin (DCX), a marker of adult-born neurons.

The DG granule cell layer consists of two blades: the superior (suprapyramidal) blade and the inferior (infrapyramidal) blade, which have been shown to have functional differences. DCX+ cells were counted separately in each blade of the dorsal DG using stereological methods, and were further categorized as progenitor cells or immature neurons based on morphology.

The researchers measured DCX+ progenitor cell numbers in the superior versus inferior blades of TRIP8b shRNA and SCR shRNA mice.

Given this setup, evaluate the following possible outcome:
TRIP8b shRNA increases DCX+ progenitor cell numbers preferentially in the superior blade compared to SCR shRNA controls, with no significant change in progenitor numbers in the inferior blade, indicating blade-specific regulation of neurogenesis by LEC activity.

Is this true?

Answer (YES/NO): NO